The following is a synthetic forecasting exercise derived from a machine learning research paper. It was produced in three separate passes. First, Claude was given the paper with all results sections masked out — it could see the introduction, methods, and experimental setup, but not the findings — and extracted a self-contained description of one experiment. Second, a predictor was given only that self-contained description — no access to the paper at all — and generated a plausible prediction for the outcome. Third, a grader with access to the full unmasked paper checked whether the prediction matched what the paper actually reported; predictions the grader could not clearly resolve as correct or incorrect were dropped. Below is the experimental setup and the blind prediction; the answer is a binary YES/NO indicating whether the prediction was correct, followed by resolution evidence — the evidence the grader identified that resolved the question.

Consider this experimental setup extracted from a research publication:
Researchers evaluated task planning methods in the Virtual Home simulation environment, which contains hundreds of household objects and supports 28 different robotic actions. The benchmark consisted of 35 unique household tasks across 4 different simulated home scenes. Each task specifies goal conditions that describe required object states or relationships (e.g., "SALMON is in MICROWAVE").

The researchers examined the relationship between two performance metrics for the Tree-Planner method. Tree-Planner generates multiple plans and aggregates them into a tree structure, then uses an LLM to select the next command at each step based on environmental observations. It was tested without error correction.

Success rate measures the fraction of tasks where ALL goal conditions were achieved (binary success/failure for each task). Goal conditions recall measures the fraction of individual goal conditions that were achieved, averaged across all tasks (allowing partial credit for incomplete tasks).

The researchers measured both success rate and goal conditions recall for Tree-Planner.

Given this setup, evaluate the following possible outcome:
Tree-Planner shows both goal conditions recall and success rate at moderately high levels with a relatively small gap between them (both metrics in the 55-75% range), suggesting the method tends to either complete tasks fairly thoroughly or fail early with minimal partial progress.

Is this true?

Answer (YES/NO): NO